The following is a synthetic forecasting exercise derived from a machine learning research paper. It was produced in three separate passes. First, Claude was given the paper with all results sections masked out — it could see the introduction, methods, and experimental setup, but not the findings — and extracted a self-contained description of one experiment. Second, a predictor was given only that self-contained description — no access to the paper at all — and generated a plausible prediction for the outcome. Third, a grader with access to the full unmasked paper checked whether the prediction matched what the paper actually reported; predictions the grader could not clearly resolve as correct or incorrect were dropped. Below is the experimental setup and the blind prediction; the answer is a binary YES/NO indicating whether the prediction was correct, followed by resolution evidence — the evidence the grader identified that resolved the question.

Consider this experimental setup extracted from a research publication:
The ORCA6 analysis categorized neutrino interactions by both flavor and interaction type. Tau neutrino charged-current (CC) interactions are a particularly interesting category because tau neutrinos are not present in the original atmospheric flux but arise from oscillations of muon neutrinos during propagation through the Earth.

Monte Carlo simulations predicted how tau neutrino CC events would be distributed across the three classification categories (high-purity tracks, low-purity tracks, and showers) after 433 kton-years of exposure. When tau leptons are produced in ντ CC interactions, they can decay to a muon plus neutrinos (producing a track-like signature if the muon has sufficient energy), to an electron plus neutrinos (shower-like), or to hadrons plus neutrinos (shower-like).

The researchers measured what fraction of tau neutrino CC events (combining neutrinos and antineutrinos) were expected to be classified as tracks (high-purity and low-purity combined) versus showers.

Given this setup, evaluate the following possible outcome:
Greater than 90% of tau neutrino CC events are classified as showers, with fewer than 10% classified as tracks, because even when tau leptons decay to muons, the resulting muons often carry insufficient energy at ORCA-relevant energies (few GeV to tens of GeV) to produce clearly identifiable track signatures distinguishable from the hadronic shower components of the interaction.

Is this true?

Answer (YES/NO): NO